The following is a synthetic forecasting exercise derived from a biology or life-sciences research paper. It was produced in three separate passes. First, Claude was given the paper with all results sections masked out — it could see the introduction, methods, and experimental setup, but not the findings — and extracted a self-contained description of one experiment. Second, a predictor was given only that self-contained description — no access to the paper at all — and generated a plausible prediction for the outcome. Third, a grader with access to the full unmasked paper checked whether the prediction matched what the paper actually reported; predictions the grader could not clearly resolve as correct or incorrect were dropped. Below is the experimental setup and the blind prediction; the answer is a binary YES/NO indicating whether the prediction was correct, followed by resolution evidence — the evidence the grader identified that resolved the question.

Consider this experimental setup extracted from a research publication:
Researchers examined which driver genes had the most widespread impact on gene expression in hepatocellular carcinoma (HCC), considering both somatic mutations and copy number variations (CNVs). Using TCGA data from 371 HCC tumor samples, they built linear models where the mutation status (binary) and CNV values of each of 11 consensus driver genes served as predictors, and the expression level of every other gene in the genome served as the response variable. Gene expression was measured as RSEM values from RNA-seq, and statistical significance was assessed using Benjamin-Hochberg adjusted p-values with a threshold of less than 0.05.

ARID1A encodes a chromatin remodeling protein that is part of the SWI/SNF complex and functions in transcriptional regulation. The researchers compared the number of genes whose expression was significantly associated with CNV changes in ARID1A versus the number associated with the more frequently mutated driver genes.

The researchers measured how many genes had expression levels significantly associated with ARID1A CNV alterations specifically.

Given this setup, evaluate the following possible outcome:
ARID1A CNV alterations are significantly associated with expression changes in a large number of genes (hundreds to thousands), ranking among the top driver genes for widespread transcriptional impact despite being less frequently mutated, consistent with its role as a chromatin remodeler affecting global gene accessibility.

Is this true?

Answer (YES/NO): YES